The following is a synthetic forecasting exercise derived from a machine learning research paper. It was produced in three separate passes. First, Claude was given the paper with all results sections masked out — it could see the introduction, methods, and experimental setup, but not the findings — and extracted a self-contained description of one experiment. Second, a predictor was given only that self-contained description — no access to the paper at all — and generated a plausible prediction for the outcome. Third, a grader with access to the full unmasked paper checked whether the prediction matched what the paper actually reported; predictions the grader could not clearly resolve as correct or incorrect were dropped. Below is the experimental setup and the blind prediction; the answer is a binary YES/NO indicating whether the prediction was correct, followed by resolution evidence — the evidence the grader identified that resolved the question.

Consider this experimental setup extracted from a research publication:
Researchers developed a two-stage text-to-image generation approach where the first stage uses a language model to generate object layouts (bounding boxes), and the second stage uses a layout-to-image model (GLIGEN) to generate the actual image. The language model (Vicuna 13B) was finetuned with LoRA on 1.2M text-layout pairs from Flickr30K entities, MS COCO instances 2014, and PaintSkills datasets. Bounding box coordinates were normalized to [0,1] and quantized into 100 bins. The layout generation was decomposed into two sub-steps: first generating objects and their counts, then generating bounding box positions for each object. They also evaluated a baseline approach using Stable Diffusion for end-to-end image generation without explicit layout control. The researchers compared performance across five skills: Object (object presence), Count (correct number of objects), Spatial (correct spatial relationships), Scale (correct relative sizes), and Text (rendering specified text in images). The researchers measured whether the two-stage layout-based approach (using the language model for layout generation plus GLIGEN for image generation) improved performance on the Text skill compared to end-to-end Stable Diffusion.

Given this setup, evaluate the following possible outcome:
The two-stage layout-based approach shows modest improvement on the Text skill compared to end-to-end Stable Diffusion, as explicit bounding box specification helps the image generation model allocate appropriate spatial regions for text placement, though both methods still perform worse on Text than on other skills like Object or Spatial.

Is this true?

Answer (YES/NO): NO